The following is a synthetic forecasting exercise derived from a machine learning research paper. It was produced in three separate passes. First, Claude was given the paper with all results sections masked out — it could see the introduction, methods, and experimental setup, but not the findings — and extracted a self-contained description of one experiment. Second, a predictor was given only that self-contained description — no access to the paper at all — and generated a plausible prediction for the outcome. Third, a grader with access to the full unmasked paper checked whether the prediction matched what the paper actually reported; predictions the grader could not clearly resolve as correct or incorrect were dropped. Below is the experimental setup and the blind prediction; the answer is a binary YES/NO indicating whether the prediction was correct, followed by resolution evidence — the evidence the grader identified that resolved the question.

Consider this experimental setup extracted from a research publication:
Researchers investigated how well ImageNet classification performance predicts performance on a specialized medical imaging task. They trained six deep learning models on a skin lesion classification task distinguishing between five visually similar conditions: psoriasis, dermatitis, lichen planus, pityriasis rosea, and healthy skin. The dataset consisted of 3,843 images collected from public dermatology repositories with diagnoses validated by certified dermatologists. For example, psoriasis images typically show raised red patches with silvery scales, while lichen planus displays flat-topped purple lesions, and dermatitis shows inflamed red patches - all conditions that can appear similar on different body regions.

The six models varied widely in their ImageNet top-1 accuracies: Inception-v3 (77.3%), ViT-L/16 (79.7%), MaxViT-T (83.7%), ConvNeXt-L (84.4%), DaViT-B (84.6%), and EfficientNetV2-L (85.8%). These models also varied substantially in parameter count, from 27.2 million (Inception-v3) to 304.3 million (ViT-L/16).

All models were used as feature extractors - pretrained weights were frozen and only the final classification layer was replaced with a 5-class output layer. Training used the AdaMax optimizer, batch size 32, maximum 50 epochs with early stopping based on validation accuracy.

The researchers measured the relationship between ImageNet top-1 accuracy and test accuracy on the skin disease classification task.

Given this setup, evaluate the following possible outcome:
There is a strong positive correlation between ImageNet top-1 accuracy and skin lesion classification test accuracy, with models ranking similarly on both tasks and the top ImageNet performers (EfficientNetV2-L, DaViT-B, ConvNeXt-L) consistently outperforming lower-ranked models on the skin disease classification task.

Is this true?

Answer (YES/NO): NO